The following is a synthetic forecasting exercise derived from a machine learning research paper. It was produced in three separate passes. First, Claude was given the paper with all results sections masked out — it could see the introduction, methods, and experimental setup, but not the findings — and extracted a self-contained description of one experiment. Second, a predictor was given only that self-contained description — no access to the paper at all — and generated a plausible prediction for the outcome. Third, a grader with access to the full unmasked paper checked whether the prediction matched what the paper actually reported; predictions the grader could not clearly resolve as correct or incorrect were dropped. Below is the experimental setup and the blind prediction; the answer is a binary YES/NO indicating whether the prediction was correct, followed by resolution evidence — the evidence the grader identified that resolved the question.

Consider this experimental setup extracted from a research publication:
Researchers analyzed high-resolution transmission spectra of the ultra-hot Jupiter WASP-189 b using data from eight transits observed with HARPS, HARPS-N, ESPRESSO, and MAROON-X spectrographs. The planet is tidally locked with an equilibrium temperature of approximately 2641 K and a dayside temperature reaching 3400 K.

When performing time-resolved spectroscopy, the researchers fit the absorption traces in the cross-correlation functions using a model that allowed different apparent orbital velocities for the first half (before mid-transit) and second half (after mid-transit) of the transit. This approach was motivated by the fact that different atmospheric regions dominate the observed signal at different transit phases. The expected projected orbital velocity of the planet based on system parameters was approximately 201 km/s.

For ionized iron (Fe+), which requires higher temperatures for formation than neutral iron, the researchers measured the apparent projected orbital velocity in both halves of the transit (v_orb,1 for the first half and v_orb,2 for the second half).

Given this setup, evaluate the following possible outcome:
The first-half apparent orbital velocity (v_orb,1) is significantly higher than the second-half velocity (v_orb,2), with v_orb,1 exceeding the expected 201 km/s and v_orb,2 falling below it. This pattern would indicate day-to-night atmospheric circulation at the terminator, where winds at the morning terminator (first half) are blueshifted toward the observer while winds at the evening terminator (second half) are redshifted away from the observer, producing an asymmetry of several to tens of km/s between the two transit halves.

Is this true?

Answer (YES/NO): NO